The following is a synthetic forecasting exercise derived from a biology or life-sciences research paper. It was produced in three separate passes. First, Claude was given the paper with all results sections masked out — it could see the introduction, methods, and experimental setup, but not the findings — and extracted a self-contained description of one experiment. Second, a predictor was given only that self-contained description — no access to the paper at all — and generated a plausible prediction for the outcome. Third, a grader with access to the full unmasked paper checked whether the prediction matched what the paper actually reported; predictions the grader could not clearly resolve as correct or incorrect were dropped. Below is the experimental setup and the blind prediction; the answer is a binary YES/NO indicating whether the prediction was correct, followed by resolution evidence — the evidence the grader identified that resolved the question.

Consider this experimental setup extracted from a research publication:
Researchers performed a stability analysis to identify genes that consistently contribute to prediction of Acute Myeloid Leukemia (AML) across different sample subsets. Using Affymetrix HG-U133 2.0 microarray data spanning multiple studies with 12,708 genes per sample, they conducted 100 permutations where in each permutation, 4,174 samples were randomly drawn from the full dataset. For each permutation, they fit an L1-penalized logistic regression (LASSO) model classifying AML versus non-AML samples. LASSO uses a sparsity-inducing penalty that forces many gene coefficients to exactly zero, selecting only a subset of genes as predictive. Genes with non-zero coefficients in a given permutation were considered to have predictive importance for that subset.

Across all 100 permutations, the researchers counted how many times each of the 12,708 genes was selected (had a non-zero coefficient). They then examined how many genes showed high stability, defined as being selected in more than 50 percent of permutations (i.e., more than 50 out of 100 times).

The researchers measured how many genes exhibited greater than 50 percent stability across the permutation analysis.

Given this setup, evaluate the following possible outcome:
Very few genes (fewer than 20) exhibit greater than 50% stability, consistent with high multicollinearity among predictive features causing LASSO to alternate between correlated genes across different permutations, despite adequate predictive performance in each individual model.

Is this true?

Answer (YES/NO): NO